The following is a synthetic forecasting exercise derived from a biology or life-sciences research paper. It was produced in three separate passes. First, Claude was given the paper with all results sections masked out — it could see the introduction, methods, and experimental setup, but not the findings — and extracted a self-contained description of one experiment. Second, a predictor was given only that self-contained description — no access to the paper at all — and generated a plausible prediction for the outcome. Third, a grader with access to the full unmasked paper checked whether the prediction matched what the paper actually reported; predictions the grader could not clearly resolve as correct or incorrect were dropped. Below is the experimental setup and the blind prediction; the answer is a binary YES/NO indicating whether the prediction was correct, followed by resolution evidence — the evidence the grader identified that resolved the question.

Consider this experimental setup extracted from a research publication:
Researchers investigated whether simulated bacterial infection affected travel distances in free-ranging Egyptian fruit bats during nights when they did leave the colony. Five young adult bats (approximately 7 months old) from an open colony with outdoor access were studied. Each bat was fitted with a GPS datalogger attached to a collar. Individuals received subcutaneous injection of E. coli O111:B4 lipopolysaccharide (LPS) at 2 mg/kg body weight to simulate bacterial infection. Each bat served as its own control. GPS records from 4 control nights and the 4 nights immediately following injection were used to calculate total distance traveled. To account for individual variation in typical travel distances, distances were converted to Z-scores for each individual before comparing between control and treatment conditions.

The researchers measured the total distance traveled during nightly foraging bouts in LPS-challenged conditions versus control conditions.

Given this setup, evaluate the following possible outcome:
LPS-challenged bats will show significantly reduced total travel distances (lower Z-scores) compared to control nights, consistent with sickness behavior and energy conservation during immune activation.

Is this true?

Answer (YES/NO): YES